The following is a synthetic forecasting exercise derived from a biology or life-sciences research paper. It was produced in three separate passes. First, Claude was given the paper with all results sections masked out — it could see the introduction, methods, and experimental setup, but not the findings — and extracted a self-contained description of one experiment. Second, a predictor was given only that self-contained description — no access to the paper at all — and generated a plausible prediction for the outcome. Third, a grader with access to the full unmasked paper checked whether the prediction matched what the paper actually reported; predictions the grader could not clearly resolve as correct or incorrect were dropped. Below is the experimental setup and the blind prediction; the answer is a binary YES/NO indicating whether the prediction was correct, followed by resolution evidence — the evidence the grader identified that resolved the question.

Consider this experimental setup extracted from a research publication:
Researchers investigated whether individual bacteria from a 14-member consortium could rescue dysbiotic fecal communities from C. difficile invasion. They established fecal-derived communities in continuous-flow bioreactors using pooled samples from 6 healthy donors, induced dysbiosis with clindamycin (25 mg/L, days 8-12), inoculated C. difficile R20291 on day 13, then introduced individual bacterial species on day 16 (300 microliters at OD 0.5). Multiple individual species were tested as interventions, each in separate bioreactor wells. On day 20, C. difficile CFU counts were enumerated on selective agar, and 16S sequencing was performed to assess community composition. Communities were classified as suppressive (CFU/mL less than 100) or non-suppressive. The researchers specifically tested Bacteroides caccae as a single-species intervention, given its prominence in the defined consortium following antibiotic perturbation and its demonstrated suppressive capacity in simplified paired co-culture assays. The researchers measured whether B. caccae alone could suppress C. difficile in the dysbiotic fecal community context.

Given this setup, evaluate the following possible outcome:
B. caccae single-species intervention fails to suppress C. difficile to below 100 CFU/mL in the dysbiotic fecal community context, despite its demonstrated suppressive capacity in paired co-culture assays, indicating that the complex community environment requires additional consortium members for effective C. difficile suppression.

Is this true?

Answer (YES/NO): YES